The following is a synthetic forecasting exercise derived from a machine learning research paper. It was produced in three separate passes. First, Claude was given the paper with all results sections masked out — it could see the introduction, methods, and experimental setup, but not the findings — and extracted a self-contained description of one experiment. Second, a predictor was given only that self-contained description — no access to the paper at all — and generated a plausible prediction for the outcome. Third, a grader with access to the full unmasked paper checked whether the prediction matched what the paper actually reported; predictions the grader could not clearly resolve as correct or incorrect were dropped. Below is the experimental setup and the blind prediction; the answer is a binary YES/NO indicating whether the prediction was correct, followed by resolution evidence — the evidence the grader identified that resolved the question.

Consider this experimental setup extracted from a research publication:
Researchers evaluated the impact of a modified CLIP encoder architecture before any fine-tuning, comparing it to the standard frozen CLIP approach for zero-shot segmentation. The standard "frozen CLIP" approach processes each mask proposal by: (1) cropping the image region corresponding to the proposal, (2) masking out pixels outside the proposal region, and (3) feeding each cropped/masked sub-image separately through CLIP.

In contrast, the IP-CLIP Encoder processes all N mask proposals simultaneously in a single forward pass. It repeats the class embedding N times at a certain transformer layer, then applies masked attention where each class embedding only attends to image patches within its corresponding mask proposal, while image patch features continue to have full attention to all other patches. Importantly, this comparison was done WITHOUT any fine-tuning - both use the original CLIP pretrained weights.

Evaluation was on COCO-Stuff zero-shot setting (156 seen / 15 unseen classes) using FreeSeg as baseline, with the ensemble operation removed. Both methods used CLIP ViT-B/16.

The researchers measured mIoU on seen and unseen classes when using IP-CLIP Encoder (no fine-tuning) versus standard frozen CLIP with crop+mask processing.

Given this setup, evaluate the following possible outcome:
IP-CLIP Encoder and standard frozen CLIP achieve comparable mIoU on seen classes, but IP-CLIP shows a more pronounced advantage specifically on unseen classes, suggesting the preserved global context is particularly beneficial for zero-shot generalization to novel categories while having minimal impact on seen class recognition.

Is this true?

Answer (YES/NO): NO